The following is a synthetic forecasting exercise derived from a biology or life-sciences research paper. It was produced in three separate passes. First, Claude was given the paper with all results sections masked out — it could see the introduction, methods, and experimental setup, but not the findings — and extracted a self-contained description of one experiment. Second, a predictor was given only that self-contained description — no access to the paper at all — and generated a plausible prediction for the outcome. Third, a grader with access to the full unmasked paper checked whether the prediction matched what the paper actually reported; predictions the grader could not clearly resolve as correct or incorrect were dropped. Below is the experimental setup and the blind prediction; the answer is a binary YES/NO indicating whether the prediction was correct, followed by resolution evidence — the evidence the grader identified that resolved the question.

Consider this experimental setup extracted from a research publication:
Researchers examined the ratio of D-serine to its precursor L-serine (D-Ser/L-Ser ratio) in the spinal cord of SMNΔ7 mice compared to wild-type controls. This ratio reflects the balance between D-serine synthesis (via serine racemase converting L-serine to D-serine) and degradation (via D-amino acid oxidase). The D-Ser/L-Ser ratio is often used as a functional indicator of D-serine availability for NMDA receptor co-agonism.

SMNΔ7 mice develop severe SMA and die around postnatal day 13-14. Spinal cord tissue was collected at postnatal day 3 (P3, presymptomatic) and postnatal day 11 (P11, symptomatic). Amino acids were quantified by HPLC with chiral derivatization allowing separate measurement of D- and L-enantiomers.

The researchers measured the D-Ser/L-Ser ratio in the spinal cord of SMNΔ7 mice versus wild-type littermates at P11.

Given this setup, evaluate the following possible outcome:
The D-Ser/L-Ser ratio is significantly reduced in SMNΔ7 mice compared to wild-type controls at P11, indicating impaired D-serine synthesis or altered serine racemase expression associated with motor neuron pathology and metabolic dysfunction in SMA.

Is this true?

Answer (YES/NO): NO